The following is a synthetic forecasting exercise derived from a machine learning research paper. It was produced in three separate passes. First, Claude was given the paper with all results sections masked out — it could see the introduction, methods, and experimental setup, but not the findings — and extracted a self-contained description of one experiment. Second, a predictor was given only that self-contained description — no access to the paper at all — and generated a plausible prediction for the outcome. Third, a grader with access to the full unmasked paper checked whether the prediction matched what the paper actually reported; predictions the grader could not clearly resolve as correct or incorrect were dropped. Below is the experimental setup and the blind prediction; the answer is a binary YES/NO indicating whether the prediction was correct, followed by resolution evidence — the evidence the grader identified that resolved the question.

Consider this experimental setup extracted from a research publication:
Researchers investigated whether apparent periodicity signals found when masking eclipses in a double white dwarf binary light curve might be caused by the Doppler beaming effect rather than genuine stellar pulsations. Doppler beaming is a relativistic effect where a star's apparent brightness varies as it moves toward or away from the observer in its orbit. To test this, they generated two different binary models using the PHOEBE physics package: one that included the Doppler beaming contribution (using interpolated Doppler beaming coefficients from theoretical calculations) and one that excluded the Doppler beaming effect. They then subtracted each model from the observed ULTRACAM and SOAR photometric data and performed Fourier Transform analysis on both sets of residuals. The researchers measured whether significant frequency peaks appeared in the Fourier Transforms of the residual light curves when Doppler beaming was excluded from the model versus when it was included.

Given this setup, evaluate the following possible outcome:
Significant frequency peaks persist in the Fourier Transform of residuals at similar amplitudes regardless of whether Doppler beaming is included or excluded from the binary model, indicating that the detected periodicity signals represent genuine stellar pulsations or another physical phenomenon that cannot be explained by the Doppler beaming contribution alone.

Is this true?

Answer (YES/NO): NO